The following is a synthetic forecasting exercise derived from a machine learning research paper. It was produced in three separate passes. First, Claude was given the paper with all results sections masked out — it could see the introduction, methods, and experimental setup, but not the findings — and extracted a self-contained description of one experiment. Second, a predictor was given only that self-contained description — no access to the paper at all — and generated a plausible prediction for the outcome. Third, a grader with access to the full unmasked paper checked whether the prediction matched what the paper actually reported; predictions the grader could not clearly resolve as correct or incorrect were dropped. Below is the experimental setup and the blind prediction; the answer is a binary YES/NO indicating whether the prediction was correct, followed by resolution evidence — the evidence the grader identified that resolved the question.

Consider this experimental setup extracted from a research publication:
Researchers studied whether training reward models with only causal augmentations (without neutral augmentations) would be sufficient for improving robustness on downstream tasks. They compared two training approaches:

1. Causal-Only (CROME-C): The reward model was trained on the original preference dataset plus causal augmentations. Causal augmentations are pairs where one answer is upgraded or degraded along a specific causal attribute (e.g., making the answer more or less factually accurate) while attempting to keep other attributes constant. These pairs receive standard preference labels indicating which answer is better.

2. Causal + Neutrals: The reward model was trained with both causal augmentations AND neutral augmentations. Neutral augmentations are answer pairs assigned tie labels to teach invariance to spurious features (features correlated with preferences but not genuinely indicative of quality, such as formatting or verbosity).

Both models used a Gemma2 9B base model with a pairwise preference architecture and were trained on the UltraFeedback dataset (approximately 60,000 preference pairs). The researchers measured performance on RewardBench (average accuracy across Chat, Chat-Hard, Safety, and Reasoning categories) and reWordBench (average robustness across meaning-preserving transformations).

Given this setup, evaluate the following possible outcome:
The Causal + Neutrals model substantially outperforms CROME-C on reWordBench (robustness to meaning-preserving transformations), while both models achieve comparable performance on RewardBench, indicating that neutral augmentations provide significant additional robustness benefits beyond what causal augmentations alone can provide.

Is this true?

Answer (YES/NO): NO